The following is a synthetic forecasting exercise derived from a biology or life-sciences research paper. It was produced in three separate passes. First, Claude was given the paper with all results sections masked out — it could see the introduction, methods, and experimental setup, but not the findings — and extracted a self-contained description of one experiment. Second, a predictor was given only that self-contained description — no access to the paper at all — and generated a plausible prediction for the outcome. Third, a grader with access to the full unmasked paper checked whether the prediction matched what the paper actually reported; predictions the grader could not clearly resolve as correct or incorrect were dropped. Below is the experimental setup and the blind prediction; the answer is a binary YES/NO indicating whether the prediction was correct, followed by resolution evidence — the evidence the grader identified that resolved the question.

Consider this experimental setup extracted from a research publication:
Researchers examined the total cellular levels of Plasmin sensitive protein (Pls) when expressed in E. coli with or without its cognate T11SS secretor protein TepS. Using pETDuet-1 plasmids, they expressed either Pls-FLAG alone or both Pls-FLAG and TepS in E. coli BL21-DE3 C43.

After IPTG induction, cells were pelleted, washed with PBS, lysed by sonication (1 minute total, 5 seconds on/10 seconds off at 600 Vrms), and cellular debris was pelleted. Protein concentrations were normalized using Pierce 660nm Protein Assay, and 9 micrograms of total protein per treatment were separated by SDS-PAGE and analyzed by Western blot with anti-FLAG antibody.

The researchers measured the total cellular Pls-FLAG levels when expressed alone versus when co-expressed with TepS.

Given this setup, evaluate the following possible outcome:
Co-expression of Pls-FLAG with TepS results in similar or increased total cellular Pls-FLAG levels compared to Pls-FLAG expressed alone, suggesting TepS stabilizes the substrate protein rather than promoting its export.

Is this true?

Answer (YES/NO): NO